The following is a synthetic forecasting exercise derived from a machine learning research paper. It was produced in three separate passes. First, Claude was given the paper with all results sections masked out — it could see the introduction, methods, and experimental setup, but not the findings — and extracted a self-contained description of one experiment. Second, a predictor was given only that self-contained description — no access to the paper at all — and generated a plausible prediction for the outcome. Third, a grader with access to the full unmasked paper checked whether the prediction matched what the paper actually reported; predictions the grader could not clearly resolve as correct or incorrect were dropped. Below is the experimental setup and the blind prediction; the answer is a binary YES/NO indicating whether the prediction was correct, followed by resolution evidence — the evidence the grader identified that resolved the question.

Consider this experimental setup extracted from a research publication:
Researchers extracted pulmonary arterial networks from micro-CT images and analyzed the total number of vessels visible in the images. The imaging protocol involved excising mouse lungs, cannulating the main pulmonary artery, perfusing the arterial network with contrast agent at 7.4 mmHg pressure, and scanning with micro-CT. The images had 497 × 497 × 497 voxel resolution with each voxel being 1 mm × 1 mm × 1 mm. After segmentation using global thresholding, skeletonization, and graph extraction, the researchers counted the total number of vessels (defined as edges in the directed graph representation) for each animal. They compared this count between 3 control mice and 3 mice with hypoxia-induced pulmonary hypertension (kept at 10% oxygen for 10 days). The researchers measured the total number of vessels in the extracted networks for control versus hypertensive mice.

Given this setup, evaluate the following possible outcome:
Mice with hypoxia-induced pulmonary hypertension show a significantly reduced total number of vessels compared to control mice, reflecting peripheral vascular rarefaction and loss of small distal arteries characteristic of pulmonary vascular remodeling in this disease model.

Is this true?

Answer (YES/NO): NO